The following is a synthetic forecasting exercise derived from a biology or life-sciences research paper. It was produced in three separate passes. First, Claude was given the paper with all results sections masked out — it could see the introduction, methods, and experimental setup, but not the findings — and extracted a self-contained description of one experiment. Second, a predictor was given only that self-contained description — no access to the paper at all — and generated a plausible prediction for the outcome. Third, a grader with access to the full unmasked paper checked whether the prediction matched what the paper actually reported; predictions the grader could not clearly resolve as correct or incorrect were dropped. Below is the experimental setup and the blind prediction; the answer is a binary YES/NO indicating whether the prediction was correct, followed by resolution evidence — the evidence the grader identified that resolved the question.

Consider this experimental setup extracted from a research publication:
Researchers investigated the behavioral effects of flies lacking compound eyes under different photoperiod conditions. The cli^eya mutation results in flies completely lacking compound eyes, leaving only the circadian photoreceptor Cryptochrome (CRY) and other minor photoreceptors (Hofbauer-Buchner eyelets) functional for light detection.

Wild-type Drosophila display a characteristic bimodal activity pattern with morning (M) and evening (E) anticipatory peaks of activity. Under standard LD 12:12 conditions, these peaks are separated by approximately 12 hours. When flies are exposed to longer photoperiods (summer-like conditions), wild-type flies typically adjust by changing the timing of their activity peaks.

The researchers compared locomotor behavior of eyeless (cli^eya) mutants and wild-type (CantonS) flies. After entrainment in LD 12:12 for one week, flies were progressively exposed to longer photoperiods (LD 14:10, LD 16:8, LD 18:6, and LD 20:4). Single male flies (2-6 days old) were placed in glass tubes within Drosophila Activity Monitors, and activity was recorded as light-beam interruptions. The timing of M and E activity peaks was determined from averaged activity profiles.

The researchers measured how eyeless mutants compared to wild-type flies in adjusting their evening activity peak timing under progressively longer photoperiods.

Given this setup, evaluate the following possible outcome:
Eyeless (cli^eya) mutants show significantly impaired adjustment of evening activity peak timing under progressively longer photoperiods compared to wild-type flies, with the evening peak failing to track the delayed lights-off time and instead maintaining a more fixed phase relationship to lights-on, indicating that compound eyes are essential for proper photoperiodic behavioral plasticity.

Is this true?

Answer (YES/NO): YES